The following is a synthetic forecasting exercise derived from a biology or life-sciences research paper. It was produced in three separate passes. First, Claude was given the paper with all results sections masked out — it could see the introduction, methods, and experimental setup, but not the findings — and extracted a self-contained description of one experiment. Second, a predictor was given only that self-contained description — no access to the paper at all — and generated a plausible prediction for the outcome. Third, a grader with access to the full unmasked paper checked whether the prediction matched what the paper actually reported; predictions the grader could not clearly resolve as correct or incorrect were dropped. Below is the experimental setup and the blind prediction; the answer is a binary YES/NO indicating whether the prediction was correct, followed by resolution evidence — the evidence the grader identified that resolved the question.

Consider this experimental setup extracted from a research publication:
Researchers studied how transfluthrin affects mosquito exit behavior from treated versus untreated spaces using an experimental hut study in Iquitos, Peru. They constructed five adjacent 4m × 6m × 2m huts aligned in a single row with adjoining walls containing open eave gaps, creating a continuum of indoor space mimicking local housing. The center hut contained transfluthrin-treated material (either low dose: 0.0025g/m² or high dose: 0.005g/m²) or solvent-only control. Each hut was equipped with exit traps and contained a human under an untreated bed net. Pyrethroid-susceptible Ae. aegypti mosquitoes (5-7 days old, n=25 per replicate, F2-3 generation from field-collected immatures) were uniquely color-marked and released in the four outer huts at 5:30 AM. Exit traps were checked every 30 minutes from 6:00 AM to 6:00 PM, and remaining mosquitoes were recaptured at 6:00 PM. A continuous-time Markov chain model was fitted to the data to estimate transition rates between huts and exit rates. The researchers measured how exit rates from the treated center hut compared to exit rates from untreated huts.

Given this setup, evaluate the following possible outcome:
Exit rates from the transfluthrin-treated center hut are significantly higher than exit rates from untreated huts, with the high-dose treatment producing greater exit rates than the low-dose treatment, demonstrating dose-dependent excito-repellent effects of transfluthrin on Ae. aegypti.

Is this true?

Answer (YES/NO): NO